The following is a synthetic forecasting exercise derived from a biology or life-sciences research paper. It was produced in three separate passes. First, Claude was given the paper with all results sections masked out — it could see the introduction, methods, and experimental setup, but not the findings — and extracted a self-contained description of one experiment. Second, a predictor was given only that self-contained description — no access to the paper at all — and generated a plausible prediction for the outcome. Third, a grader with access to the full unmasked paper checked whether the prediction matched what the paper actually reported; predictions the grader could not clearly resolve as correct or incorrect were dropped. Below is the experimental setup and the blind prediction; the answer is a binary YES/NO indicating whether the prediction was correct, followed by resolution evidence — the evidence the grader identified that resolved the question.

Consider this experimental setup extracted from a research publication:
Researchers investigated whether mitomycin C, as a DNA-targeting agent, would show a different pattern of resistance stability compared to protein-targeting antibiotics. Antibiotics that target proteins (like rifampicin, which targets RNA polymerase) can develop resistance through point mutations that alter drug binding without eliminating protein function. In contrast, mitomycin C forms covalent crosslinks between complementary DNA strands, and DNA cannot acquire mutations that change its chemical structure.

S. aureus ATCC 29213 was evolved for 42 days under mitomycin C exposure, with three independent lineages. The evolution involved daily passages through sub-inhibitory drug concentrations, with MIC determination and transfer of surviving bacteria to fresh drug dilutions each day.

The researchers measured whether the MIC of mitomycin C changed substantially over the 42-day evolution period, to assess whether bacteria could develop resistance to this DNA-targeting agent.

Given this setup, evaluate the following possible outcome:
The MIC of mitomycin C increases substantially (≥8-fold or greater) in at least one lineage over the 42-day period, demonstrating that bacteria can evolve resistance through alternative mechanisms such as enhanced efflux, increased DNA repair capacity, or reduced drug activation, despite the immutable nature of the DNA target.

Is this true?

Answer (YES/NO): NO